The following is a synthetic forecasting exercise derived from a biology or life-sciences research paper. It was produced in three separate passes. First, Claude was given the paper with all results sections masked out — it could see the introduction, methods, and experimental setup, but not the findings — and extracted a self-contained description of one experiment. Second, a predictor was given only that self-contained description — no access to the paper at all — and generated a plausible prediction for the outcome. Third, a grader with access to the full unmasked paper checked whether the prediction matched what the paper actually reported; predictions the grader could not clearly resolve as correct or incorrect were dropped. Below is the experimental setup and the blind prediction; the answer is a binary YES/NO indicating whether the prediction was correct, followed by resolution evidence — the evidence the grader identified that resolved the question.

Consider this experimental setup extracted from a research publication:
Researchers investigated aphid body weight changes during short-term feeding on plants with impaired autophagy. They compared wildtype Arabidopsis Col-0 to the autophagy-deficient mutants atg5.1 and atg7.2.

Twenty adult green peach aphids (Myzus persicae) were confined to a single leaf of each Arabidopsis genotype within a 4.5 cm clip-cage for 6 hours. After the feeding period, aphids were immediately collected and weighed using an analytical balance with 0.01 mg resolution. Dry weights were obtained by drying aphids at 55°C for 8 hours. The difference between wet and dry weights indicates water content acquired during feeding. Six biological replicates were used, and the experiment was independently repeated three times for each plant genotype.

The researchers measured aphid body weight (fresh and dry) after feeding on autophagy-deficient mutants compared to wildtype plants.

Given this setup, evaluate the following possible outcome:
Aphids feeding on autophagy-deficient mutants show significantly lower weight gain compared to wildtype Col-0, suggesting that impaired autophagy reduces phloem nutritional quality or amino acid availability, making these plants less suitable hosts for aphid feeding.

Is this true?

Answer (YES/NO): YES